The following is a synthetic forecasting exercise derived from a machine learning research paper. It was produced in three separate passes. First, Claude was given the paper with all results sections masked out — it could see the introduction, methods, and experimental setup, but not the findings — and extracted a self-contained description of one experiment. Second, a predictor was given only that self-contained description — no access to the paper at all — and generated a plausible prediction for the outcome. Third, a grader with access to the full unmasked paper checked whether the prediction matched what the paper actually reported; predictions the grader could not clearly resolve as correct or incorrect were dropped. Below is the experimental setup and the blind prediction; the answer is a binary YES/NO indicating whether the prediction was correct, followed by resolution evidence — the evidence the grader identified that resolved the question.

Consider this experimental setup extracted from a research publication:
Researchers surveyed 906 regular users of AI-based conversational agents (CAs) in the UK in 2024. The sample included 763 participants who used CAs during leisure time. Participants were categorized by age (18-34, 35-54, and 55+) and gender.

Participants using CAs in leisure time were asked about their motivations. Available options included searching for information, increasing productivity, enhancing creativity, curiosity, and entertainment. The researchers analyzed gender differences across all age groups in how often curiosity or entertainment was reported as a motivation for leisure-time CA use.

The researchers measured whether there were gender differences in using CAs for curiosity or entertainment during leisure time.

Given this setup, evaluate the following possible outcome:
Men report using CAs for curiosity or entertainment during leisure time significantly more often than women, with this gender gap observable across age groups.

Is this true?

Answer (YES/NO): YES